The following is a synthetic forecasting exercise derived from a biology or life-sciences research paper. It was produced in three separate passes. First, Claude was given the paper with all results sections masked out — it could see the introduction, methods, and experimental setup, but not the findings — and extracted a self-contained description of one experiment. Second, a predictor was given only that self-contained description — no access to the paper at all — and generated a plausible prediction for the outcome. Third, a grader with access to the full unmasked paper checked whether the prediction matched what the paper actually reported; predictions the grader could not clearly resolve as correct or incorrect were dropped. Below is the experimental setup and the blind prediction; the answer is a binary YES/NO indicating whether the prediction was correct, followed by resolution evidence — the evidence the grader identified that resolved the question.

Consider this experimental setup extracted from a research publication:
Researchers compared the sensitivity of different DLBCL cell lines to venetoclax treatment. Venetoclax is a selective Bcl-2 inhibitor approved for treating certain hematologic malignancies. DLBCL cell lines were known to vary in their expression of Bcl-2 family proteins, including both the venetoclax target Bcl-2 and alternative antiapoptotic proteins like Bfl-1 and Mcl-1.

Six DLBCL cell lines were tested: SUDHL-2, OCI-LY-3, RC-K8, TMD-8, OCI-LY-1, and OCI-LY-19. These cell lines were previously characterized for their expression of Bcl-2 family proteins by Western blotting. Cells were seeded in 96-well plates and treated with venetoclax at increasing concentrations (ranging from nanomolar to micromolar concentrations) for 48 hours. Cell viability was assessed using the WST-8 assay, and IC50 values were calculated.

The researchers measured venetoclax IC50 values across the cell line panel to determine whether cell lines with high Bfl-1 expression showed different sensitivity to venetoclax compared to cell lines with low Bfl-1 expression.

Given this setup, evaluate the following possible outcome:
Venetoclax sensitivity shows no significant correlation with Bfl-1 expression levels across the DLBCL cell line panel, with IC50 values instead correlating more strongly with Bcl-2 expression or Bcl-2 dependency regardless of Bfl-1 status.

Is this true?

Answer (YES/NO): NO